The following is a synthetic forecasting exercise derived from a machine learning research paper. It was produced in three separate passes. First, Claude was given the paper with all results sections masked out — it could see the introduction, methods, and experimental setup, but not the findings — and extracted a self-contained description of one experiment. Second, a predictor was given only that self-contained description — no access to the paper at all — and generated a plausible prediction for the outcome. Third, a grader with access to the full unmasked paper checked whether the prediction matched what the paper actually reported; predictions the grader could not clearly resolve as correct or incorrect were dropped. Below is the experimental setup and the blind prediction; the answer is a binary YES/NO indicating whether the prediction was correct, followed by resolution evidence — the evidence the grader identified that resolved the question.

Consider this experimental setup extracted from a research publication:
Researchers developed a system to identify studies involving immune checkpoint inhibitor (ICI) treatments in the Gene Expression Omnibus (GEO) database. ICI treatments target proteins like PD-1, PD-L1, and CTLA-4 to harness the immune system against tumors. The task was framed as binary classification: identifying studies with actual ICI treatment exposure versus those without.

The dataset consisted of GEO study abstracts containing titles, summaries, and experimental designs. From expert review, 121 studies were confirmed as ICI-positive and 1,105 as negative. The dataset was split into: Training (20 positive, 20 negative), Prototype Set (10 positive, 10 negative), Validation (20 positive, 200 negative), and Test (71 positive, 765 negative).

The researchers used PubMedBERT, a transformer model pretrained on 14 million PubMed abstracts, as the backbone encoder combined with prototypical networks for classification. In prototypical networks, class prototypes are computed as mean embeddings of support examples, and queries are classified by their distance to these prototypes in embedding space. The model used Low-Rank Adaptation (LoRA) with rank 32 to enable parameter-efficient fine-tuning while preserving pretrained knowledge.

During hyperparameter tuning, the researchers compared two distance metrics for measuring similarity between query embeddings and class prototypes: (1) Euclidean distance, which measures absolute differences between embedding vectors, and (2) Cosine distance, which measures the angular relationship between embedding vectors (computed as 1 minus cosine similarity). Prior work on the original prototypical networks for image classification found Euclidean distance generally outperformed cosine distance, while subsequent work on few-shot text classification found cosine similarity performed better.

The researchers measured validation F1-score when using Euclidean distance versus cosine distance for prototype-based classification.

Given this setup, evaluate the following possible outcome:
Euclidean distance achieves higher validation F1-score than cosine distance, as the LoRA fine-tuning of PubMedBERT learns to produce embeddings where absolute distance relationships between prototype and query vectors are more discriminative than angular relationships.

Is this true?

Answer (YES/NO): YES